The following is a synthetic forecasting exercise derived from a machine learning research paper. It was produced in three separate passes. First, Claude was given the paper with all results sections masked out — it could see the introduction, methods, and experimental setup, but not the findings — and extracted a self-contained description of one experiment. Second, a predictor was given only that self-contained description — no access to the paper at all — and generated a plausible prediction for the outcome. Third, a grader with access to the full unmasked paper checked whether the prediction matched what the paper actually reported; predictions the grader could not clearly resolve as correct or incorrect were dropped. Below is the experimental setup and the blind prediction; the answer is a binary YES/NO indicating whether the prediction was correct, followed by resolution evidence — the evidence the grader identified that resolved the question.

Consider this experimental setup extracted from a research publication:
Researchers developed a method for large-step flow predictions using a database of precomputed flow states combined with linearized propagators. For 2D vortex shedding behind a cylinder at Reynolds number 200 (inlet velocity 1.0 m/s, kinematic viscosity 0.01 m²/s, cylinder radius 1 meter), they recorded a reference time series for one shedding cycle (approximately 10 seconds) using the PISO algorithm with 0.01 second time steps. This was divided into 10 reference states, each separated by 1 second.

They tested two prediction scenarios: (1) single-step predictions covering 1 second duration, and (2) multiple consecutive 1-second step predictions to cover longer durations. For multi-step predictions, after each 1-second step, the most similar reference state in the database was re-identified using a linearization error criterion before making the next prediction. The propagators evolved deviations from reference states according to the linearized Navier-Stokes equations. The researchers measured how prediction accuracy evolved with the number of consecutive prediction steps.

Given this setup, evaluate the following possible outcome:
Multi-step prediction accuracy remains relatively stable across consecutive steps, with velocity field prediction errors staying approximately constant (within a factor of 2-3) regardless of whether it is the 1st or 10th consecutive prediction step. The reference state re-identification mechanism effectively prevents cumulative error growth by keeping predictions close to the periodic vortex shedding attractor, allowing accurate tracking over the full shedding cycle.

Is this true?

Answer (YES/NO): NO